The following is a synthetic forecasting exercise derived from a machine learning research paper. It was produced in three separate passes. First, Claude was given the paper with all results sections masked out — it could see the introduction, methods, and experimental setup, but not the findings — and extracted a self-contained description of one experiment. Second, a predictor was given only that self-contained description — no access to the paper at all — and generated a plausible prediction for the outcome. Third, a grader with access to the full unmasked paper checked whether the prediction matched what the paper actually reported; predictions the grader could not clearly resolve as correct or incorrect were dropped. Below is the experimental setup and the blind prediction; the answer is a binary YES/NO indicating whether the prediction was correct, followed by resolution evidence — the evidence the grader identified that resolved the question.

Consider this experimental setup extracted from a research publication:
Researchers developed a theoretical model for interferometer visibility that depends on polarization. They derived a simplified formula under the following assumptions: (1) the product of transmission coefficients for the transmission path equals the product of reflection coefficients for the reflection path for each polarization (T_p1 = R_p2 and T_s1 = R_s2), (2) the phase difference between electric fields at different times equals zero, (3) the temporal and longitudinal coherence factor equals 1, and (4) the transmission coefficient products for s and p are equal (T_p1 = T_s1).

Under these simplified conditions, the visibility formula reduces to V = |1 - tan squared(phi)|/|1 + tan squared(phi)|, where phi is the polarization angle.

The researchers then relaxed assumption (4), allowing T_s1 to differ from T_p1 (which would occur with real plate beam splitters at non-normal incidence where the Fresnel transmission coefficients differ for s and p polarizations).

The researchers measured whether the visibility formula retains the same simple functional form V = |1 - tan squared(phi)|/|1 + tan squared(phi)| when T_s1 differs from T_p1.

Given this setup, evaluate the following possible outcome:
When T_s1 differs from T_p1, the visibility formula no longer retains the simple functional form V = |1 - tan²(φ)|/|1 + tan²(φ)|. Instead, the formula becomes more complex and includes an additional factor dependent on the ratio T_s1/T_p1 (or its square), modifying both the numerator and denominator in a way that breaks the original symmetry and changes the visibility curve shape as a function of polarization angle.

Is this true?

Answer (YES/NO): NO